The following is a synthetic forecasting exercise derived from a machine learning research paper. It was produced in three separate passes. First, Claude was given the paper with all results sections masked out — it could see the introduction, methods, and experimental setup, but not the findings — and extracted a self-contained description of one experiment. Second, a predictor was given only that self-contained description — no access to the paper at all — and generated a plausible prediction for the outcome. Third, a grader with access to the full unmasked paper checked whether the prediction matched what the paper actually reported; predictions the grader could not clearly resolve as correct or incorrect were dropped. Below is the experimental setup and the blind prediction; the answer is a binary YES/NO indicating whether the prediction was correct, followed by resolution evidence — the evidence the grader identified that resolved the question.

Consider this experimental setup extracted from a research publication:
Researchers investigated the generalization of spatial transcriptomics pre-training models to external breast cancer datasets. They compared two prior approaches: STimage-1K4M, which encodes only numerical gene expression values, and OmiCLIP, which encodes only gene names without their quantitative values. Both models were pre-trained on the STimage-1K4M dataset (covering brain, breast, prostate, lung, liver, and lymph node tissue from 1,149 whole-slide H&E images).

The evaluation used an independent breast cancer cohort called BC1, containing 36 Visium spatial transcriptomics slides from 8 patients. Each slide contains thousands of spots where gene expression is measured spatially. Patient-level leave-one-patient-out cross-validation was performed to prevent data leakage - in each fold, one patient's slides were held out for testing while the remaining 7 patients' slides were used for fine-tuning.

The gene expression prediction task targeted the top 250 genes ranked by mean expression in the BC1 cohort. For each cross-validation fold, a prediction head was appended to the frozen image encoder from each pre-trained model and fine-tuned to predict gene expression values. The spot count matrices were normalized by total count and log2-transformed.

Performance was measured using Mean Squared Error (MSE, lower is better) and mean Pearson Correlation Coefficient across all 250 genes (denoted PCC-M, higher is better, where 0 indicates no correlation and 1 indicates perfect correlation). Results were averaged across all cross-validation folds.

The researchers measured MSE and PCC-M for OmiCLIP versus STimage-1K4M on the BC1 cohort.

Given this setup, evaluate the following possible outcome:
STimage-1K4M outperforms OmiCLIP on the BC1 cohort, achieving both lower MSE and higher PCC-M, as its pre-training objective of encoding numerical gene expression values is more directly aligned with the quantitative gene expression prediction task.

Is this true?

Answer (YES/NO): NO